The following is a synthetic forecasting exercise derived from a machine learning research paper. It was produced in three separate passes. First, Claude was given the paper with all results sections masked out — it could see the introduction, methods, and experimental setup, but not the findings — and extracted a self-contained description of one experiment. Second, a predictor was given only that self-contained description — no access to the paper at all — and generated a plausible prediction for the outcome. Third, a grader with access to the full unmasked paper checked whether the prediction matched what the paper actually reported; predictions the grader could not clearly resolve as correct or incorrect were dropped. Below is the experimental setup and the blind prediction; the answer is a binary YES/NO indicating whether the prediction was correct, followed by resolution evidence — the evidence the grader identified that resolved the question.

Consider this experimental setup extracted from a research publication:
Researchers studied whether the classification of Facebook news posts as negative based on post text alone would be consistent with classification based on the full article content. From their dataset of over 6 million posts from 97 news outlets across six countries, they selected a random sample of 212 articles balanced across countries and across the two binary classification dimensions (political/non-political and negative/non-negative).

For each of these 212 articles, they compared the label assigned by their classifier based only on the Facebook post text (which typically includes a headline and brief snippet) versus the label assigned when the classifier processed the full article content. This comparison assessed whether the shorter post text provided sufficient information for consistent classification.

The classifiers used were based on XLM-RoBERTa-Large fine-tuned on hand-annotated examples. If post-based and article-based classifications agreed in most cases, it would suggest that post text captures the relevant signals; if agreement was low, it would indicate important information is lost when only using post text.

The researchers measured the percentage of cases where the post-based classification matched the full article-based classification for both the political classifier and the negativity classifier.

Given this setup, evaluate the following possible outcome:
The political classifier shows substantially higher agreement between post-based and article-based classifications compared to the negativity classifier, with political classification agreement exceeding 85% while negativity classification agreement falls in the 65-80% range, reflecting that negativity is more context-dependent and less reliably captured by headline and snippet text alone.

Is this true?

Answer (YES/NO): NO